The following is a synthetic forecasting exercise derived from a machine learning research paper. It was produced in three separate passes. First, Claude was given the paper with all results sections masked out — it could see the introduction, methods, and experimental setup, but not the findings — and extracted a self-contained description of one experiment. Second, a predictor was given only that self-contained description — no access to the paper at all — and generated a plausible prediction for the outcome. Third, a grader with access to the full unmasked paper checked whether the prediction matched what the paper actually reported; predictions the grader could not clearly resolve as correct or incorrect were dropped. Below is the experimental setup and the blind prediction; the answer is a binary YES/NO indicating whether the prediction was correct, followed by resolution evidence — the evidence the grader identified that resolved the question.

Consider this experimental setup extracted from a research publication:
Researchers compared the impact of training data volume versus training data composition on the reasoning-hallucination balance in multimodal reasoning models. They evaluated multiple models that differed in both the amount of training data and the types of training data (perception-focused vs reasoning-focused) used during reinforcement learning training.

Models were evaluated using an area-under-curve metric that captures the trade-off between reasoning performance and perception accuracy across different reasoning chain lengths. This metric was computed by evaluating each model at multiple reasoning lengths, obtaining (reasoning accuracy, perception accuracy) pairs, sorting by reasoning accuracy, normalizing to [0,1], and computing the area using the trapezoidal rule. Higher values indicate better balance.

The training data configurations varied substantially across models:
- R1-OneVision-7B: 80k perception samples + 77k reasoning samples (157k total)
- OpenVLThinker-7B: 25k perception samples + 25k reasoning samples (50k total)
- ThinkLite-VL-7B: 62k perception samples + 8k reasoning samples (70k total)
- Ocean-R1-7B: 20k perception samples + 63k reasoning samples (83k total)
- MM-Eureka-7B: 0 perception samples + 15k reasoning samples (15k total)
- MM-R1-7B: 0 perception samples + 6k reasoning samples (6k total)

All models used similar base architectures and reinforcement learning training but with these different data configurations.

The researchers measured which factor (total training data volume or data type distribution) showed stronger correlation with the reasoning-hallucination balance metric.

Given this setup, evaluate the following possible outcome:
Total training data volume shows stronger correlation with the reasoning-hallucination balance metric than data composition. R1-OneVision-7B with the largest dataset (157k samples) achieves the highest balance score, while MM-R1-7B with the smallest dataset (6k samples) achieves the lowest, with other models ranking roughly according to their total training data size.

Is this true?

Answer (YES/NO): NO